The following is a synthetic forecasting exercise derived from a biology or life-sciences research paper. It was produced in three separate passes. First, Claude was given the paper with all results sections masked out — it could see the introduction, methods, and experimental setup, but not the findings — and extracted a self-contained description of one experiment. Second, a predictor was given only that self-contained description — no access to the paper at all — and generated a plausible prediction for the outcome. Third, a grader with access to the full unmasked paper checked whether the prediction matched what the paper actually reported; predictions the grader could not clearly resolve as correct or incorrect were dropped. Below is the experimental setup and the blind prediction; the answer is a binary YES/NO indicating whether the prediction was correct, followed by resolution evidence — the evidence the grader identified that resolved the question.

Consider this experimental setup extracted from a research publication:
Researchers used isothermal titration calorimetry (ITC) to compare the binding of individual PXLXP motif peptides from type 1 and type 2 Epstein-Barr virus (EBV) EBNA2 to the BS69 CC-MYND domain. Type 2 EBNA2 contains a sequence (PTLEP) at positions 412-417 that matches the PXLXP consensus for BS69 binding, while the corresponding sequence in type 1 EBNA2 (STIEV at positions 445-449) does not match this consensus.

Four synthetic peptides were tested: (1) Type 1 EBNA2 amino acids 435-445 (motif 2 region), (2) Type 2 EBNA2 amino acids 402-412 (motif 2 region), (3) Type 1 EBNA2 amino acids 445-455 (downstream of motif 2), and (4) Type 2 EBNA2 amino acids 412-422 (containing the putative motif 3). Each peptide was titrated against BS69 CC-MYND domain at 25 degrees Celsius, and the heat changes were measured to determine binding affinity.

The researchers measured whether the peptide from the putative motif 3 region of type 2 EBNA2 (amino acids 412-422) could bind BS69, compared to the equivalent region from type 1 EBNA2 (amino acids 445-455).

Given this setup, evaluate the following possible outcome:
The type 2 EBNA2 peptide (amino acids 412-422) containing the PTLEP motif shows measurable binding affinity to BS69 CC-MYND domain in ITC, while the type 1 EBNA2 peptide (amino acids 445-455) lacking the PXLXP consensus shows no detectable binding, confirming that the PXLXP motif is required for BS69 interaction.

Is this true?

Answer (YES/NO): YES